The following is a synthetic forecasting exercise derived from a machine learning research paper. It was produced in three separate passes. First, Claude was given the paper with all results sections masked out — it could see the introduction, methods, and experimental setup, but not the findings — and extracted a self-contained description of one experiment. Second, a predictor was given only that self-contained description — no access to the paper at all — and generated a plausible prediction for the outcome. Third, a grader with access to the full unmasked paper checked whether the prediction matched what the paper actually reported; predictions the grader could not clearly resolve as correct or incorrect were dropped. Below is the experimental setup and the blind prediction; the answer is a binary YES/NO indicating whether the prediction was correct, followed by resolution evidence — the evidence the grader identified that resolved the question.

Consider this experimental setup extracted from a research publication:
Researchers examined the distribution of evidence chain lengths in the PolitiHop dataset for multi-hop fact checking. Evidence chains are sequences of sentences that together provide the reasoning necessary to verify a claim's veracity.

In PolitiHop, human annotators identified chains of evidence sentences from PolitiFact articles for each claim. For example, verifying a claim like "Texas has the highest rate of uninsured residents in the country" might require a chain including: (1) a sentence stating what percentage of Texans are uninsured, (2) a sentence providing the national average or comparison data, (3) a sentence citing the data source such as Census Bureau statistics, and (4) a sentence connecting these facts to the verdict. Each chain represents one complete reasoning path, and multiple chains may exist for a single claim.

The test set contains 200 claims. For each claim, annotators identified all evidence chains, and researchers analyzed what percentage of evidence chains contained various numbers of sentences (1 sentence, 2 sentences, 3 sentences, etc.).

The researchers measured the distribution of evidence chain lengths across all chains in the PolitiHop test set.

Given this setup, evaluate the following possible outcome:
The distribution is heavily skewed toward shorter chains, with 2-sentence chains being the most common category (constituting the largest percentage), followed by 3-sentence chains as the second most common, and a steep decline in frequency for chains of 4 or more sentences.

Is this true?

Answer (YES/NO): NO